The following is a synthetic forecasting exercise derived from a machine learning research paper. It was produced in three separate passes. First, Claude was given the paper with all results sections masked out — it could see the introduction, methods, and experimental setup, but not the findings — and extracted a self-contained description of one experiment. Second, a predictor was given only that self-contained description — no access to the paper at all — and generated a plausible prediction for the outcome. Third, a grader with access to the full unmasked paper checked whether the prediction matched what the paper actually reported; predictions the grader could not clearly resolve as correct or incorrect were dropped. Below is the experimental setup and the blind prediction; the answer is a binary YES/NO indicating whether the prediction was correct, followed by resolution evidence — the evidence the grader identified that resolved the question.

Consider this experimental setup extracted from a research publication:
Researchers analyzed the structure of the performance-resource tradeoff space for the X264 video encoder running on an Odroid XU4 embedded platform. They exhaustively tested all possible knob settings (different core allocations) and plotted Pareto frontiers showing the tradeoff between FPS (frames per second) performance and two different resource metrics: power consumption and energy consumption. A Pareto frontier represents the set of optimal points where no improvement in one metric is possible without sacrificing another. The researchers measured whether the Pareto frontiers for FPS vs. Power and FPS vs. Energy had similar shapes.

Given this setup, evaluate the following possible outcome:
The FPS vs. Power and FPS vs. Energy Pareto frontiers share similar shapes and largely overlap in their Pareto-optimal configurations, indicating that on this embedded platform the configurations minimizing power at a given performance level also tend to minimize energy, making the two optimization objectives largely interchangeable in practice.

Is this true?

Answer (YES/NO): NO